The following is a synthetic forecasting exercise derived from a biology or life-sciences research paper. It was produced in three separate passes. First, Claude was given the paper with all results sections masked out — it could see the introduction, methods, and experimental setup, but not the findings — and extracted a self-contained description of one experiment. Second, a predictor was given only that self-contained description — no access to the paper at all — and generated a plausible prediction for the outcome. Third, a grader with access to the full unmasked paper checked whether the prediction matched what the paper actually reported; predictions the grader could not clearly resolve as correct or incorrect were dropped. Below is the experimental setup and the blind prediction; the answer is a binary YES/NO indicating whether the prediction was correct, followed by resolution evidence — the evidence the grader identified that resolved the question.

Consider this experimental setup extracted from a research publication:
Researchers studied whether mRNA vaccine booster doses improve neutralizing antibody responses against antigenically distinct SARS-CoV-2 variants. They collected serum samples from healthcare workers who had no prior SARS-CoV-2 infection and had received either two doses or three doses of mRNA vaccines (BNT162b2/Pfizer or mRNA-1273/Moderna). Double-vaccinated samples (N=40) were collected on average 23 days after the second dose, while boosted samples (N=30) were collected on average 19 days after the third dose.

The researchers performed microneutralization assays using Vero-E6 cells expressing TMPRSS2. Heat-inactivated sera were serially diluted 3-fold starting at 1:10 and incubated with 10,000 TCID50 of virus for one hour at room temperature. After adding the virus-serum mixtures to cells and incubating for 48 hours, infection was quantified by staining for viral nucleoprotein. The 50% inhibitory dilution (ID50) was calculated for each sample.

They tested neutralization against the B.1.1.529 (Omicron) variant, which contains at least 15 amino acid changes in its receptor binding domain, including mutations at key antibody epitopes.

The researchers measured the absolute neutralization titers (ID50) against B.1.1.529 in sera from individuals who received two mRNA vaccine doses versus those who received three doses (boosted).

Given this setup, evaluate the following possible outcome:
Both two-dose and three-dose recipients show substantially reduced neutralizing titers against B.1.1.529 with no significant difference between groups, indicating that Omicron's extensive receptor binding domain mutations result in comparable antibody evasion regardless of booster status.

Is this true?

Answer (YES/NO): NO